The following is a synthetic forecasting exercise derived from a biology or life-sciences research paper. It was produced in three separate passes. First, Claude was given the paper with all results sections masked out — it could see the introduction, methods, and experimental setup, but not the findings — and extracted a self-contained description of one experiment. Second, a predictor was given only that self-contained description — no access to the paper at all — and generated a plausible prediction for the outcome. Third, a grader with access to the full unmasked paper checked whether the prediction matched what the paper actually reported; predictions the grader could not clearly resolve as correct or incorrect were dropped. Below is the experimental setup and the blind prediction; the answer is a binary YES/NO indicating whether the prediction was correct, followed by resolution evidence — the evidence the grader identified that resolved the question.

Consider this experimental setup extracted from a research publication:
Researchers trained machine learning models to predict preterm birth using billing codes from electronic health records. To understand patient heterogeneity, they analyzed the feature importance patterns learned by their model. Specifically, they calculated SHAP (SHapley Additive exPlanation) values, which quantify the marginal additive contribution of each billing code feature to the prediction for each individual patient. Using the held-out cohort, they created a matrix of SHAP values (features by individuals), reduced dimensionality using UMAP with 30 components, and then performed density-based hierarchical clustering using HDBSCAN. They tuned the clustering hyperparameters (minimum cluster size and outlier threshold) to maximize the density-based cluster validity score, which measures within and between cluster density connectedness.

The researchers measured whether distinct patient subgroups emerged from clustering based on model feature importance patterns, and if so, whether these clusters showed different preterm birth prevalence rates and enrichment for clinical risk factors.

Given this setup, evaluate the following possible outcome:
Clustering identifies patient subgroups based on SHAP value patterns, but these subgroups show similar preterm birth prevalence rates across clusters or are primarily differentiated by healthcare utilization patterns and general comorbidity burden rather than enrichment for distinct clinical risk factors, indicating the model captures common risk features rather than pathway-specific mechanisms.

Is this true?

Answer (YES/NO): NO